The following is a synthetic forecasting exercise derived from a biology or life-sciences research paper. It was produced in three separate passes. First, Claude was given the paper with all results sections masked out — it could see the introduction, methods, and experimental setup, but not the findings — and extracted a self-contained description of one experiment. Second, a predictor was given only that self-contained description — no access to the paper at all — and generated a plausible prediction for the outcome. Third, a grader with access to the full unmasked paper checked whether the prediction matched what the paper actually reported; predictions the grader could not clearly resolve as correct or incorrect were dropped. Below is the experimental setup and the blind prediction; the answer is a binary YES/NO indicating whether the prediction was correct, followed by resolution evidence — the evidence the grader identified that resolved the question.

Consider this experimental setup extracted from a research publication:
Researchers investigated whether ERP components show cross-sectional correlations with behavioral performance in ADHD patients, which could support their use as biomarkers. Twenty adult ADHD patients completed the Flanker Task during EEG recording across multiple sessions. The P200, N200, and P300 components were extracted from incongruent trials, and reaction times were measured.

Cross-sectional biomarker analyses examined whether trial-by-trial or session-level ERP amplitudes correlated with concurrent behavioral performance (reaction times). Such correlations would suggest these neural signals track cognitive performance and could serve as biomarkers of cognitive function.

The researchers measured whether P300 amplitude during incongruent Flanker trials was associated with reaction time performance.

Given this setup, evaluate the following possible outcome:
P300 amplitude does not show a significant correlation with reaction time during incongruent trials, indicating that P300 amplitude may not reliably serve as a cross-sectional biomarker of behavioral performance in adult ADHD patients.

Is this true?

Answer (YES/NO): NO